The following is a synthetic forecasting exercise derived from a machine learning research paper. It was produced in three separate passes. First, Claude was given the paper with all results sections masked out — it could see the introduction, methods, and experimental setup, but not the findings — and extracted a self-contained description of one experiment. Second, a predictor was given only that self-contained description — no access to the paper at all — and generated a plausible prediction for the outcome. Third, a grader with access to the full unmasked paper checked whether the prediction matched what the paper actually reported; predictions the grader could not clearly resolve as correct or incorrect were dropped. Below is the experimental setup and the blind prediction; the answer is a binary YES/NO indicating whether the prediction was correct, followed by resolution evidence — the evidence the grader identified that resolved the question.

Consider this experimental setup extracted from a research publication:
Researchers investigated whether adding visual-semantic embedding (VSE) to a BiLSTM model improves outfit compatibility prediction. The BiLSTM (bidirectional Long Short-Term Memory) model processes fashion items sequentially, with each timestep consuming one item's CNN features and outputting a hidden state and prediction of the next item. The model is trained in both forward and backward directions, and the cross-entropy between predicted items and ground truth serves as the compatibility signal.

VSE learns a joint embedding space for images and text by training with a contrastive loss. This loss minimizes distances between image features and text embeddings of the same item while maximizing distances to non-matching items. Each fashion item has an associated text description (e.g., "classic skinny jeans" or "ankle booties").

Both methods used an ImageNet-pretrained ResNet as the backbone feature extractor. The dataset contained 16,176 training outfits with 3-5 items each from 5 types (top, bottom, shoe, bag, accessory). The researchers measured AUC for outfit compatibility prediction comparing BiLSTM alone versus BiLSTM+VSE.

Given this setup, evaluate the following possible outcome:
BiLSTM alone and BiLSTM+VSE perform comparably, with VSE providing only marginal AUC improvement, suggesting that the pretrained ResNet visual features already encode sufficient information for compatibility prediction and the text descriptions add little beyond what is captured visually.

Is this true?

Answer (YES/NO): YES